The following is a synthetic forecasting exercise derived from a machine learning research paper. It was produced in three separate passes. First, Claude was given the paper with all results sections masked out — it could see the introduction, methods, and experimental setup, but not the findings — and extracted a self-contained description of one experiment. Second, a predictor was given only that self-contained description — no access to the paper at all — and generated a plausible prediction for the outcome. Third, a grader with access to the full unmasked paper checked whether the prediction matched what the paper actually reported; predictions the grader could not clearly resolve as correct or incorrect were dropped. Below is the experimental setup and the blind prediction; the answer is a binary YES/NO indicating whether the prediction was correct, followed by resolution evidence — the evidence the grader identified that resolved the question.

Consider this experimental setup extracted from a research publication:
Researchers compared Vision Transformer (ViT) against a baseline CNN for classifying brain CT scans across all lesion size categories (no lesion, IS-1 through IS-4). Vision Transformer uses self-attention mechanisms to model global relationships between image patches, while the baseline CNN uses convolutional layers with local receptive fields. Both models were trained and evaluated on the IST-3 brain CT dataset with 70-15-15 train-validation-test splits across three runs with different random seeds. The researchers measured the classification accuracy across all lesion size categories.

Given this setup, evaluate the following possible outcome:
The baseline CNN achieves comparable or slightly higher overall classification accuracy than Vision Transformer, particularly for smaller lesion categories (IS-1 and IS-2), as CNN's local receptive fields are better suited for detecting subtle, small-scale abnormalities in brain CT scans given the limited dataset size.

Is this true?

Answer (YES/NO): NO